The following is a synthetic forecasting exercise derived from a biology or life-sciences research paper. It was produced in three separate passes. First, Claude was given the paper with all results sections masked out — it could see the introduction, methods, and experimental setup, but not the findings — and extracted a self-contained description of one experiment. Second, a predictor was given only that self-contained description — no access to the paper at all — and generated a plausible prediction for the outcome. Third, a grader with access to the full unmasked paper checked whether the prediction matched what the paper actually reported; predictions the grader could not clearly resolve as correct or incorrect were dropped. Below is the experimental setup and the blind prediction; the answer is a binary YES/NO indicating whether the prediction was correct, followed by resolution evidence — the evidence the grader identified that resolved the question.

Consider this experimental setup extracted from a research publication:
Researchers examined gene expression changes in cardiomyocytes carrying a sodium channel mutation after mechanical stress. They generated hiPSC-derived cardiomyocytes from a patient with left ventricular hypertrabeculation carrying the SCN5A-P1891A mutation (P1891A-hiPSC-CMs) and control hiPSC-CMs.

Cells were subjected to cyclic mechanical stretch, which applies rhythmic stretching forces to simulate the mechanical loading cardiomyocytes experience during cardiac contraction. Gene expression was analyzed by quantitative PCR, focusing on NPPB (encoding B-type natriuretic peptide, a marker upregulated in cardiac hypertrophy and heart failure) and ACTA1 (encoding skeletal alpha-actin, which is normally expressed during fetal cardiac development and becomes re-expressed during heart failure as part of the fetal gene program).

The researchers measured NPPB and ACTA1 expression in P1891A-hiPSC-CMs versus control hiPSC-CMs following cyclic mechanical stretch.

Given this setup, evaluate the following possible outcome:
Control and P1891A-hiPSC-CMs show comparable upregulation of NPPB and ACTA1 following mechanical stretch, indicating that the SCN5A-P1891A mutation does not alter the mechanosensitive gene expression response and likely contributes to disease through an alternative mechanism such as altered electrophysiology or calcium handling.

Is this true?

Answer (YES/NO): NO